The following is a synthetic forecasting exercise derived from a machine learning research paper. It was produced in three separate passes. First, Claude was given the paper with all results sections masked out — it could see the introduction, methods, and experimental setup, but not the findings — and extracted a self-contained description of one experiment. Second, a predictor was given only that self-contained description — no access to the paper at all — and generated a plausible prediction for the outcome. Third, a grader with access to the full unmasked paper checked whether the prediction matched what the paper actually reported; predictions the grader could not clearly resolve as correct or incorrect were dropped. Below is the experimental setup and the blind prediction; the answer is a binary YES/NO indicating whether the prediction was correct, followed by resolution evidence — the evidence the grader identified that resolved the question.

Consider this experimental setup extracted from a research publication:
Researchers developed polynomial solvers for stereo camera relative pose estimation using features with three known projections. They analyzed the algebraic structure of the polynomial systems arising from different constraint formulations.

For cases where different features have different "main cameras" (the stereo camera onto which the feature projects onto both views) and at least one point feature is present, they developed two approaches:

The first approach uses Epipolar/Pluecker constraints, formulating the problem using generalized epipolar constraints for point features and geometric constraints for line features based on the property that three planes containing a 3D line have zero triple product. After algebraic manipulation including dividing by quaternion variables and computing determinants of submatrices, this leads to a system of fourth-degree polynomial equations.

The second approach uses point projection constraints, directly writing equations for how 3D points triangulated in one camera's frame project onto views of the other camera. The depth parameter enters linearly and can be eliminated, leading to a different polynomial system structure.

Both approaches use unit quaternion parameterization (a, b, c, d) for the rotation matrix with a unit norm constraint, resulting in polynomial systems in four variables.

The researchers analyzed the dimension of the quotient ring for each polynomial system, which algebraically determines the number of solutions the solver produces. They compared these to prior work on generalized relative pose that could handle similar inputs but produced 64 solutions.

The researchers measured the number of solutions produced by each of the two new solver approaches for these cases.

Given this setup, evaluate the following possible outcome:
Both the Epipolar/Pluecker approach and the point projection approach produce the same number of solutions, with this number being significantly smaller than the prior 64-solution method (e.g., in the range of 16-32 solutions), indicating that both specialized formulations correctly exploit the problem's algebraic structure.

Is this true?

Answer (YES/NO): NO